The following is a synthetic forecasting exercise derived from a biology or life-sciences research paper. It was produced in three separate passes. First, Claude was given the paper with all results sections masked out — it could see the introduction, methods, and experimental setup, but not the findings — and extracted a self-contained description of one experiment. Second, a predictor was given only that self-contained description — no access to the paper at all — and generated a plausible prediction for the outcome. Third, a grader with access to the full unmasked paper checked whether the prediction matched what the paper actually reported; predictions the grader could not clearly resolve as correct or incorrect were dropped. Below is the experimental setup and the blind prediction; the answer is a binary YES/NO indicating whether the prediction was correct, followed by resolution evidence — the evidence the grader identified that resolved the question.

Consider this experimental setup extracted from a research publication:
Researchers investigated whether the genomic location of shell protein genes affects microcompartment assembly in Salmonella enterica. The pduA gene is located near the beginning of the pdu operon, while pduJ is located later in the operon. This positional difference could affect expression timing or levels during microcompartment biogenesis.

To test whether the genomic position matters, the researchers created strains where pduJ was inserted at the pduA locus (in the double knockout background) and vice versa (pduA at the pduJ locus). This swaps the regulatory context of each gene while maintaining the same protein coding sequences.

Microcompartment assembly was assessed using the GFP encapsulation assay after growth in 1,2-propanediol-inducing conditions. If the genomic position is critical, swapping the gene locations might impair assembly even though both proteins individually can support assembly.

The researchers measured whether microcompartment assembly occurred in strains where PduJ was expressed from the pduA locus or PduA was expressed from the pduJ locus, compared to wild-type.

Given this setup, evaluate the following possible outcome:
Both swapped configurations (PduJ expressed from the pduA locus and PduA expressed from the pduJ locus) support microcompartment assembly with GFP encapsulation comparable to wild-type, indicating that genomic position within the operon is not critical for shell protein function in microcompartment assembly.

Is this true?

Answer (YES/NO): NO